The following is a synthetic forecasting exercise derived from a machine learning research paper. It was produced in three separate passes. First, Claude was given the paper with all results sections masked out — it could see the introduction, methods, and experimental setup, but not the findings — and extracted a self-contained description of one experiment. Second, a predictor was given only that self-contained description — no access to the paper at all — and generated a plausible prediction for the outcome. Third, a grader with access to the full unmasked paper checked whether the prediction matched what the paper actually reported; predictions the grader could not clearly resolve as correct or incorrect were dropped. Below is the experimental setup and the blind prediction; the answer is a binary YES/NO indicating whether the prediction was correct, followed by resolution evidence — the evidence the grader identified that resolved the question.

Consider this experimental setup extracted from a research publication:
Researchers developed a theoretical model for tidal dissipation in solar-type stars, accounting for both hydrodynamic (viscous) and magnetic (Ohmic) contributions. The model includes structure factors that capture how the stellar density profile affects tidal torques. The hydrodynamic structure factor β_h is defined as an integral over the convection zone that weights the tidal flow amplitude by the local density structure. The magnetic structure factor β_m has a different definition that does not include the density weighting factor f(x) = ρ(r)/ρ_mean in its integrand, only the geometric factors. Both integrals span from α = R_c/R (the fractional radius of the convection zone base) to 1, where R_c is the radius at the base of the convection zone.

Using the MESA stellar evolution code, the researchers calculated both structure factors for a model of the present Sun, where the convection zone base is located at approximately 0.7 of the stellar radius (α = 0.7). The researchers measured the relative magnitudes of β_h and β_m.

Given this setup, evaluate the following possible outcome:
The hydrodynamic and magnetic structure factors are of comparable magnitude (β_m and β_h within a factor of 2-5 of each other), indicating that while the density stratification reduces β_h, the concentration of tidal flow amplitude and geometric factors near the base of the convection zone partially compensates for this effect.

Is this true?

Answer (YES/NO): NO